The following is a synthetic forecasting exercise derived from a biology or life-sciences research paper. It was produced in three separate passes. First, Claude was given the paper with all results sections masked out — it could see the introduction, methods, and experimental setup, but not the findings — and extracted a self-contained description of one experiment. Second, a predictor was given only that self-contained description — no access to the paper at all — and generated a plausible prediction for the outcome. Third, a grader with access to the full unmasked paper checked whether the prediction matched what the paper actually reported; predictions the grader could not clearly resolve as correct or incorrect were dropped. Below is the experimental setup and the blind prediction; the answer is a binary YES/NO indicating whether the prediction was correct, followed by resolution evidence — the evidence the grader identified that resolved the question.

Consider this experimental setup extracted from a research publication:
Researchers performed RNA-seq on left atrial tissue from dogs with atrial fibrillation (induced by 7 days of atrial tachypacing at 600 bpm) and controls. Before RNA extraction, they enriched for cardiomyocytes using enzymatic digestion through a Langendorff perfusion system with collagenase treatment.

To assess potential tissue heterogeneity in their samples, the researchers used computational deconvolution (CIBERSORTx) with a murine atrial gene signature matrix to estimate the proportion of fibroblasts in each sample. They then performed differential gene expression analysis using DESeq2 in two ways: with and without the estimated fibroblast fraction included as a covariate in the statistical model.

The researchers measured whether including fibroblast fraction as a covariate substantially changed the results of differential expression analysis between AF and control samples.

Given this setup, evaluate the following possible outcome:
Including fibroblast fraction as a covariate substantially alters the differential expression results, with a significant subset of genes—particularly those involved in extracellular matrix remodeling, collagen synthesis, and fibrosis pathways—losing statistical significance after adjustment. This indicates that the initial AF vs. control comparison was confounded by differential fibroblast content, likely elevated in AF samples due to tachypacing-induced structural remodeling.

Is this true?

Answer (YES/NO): NO